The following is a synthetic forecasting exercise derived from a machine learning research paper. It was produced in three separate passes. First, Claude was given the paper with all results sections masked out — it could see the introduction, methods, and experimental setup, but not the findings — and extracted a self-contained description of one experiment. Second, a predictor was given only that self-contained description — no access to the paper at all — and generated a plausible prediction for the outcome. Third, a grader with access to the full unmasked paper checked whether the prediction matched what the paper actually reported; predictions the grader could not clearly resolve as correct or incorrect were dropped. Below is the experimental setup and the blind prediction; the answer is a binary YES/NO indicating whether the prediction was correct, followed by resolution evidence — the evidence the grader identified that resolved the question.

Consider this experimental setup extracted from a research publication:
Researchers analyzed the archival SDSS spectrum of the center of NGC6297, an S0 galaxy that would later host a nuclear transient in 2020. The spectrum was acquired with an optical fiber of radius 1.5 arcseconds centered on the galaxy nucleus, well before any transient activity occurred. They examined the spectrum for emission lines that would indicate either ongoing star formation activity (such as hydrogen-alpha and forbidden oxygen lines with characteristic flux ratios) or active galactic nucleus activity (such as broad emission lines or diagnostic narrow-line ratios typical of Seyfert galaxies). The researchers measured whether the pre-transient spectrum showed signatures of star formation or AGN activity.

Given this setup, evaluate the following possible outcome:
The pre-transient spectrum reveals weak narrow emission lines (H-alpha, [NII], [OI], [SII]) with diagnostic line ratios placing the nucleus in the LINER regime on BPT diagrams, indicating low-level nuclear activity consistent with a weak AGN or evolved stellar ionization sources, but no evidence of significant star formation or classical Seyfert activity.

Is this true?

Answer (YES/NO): NO